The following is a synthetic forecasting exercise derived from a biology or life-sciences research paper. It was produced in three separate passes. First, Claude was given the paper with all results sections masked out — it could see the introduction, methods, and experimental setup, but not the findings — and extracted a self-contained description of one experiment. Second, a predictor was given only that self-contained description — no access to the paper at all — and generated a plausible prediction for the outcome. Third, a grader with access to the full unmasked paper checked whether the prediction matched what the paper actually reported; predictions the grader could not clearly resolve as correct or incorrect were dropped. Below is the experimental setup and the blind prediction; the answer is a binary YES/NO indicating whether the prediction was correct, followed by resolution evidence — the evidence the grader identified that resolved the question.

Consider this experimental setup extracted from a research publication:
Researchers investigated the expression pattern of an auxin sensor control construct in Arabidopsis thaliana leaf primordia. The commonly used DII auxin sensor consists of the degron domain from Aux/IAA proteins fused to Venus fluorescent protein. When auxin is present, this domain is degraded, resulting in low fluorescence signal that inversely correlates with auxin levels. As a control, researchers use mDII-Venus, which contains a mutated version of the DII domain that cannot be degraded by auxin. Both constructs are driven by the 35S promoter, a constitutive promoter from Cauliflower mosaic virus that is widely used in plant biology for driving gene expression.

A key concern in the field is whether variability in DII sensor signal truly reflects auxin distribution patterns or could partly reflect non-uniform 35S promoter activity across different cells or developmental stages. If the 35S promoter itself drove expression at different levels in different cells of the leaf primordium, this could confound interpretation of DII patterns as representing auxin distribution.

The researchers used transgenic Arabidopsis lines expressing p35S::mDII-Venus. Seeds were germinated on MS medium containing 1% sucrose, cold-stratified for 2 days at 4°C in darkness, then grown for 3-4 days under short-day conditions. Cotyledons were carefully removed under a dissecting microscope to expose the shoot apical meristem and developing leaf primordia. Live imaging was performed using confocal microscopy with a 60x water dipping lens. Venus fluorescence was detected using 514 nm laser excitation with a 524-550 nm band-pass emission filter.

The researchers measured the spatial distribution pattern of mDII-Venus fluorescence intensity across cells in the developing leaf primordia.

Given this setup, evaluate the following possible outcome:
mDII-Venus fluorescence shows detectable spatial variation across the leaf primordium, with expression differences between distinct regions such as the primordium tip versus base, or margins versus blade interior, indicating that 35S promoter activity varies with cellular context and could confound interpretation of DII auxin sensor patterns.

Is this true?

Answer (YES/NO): NO